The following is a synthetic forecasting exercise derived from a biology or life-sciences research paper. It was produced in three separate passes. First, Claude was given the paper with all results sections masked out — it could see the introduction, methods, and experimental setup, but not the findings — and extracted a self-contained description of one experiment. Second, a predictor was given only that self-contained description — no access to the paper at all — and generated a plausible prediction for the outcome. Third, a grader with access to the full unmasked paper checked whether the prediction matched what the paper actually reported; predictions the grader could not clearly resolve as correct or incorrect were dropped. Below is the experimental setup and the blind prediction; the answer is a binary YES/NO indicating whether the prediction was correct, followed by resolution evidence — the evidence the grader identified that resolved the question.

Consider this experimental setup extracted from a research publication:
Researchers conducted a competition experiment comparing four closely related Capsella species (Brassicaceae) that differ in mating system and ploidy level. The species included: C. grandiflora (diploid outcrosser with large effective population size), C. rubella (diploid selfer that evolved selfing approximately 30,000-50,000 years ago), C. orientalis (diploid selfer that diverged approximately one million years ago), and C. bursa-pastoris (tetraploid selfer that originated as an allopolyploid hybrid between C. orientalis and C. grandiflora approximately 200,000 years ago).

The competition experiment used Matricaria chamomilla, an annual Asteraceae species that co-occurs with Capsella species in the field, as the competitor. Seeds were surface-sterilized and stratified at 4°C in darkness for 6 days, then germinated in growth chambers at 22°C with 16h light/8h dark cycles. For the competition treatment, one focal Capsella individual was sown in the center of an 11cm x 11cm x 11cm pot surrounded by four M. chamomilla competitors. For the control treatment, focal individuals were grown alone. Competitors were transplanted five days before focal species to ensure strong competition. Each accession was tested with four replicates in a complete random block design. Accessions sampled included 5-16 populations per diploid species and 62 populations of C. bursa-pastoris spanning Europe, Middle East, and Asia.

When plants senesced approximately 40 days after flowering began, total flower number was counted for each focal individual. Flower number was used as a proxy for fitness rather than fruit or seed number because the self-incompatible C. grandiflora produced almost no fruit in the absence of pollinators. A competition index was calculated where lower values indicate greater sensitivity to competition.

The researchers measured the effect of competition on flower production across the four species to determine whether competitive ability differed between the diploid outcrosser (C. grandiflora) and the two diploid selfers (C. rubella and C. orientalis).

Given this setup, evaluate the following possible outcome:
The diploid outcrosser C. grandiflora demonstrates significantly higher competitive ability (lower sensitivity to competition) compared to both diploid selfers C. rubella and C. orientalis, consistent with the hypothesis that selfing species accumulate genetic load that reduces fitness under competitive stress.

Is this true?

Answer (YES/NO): YES